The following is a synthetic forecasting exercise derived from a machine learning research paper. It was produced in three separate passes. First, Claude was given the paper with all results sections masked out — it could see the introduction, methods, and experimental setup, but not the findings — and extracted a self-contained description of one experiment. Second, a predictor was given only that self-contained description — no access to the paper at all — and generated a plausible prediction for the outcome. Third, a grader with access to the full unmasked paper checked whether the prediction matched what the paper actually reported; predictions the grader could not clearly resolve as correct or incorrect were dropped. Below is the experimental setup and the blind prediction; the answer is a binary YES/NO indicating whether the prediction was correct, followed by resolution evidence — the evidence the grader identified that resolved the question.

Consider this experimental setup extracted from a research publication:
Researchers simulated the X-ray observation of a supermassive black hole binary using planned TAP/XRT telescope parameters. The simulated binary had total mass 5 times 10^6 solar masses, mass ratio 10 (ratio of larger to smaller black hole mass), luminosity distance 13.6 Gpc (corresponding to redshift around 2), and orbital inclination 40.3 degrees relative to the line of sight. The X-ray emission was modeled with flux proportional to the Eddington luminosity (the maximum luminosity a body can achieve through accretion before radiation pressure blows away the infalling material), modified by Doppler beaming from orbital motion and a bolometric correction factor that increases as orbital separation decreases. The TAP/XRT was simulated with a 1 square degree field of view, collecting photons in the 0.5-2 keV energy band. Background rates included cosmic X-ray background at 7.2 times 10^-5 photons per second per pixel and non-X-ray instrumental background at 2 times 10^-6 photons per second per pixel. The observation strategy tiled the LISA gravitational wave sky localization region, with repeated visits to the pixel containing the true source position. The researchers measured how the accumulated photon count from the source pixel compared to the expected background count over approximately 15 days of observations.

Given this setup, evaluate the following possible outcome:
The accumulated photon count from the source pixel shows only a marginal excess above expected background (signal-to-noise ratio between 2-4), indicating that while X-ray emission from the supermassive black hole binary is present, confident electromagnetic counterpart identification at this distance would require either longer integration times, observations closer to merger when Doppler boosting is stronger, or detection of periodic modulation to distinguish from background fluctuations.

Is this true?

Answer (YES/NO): NO